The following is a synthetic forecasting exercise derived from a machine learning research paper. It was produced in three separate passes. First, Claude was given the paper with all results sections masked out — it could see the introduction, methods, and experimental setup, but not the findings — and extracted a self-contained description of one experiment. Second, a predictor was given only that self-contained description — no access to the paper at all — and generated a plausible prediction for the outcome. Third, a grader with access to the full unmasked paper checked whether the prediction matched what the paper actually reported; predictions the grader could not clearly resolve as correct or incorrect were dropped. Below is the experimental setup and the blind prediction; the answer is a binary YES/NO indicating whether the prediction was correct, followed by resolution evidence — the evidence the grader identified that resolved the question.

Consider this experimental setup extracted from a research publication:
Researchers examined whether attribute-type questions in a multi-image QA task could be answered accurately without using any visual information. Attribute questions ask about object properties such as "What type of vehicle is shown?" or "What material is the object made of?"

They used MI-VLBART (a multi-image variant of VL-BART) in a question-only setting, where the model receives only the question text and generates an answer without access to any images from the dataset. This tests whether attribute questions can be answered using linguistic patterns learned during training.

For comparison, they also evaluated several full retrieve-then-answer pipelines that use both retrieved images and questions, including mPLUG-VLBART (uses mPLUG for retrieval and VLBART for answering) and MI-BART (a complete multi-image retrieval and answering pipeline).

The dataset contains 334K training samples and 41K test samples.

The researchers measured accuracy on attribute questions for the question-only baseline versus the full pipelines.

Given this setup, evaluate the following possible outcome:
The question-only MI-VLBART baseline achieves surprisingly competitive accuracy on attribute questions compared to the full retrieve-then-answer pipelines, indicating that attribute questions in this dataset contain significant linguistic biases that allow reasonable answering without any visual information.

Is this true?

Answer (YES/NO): YES